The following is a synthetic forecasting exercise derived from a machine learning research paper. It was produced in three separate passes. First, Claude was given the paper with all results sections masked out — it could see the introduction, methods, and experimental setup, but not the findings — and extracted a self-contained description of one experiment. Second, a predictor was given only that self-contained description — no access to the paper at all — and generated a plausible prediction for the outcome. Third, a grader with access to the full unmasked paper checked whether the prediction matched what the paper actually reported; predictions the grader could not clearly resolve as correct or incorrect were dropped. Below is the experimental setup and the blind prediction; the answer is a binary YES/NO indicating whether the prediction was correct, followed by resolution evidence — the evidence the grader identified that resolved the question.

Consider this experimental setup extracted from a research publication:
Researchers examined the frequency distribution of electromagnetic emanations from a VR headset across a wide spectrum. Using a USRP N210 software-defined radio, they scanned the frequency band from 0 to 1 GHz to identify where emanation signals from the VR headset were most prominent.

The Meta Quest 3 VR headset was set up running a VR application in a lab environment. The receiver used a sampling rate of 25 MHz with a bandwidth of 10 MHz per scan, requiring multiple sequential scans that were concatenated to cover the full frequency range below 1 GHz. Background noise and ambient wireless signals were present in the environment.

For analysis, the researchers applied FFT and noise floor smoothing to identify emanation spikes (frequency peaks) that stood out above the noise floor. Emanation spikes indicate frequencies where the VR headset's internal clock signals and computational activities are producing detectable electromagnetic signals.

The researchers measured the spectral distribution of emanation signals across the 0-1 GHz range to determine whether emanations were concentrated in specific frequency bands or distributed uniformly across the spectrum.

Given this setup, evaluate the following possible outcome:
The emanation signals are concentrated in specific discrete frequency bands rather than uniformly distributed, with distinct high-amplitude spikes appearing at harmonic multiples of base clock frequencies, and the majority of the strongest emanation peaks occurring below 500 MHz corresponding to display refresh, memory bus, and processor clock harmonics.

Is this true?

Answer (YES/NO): NO